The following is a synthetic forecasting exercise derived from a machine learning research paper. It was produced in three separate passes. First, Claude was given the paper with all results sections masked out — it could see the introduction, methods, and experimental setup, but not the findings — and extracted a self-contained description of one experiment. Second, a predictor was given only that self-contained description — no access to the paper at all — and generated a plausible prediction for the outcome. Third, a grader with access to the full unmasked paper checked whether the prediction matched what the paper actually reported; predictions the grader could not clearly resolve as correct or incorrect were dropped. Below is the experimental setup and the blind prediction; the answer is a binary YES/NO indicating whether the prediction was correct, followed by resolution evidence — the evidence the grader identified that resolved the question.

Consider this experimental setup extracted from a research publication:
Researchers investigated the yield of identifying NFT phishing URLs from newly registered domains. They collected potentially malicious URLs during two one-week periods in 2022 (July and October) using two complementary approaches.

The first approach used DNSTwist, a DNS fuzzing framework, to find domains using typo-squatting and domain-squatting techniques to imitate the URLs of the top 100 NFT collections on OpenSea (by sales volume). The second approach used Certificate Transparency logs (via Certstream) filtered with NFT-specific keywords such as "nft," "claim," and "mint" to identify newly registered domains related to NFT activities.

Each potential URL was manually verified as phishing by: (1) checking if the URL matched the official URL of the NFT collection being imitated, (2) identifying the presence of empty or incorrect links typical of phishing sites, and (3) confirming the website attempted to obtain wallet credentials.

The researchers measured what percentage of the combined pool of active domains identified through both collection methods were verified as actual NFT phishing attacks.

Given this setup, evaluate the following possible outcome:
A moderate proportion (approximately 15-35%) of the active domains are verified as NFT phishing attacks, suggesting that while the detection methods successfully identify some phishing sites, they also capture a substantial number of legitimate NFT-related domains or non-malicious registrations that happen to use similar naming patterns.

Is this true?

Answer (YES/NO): NO